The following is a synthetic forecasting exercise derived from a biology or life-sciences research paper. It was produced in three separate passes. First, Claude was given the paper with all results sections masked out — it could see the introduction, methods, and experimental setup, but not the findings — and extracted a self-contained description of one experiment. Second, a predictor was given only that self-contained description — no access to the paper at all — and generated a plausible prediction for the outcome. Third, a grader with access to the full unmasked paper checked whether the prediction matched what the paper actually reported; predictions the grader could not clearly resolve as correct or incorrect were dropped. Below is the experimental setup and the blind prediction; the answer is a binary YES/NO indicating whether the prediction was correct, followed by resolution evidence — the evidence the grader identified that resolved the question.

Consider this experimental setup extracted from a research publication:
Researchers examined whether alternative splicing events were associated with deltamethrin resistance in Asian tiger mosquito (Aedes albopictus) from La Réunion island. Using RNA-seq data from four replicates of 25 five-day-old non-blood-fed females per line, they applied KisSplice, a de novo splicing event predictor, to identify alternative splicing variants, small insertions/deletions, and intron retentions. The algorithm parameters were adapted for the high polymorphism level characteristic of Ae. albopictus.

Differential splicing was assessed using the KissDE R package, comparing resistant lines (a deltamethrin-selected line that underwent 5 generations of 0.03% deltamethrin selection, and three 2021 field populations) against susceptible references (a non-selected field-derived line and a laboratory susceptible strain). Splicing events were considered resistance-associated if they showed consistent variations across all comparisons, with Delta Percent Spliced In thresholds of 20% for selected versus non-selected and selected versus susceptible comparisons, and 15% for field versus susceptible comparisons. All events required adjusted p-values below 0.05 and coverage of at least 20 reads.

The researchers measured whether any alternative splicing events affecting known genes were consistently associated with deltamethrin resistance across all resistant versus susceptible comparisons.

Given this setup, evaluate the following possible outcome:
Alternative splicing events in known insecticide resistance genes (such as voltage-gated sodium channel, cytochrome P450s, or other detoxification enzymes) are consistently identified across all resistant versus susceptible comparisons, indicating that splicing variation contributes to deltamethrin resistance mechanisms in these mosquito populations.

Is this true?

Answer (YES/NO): NO